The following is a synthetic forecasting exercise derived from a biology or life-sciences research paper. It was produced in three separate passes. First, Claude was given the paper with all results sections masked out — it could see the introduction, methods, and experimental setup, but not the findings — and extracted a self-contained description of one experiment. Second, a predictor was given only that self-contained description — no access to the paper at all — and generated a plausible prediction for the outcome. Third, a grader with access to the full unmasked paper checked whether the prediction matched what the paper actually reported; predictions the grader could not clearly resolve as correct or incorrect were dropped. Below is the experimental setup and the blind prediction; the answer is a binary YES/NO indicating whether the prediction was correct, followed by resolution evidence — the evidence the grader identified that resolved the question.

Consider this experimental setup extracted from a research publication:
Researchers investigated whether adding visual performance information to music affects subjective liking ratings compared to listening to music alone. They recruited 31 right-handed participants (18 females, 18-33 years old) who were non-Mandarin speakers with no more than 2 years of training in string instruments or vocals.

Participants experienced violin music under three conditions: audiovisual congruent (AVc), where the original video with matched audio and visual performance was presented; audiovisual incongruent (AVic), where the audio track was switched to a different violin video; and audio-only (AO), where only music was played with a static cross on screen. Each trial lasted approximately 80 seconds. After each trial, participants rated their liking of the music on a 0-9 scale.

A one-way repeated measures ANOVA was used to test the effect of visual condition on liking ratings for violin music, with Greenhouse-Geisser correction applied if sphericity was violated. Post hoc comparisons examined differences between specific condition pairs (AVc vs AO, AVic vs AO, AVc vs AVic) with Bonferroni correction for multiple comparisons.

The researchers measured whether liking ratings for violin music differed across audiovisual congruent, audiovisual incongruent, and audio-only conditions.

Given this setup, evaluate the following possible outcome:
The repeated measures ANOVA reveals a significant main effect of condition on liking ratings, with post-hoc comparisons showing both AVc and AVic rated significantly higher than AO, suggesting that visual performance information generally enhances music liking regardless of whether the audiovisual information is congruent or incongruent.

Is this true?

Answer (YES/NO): NO